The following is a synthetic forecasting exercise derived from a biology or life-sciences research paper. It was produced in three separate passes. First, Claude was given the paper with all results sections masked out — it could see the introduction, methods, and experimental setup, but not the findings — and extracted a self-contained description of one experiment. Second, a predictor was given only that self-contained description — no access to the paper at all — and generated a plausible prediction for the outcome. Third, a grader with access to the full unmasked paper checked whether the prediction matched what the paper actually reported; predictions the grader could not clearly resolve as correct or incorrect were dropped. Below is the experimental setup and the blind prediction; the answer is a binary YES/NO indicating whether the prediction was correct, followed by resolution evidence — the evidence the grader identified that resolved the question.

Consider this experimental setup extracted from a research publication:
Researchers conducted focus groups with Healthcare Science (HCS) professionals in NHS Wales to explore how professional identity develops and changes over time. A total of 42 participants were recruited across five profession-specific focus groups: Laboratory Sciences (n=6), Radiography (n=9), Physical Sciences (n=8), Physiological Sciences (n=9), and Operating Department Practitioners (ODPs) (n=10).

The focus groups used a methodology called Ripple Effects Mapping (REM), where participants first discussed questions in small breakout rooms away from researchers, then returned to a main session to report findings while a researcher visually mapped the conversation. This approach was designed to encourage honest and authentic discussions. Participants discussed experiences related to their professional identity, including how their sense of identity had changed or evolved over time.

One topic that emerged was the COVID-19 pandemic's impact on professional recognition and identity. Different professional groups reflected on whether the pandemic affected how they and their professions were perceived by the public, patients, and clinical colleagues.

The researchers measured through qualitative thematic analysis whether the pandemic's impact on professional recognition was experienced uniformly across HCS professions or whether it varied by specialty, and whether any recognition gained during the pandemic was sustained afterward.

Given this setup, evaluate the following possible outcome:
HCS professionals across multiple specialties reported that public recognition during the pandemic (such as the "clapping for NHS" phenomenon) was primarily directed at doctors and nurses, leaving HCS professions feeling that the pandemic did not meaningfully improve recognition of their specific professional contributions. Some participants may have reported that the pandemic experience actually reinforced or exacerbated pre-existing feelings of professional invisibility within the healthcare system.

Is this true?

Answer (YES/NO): NO